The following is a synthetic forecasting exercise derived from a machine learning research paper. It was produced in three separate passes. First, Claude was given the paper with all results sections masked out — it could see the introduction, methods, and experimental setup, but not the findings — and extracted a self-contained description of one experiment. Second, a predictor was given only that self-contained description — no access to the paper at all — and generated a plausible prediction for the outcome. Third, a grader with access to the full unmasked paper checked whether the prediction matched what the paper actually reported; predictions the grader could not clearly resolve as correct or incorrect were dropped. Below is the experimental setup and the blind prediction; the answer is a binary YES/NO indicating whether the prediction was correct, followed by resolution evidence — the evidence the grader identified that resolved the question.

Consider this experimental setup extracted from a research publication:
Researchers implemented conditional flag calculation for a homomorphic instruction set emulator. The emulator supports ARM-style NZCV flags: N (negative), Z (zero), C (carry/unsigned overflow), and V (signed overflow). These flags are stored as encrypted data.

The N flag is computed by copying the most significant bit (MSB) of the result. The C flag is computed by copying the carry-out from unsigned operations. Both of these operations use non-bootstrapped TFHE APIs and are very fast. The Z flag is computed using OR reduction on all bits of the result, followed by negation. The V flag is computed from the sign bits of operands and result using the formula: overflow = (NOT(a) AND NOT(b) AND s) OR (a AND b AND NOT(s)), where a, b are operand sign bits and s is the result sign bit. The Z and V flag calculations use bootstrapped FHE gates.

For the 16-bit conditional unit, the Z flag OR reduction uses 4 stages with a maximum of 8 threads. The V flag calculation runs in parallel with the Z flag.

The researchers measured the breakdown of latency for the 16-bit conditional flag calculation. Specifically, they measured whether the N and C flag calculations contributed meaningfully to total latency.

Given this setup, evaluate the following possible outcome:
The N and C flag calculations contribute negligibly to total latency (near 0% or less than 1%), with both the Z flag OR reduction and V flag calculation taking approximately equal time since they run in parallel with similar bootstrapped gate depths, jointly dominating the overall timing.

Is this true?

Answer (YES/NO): NO